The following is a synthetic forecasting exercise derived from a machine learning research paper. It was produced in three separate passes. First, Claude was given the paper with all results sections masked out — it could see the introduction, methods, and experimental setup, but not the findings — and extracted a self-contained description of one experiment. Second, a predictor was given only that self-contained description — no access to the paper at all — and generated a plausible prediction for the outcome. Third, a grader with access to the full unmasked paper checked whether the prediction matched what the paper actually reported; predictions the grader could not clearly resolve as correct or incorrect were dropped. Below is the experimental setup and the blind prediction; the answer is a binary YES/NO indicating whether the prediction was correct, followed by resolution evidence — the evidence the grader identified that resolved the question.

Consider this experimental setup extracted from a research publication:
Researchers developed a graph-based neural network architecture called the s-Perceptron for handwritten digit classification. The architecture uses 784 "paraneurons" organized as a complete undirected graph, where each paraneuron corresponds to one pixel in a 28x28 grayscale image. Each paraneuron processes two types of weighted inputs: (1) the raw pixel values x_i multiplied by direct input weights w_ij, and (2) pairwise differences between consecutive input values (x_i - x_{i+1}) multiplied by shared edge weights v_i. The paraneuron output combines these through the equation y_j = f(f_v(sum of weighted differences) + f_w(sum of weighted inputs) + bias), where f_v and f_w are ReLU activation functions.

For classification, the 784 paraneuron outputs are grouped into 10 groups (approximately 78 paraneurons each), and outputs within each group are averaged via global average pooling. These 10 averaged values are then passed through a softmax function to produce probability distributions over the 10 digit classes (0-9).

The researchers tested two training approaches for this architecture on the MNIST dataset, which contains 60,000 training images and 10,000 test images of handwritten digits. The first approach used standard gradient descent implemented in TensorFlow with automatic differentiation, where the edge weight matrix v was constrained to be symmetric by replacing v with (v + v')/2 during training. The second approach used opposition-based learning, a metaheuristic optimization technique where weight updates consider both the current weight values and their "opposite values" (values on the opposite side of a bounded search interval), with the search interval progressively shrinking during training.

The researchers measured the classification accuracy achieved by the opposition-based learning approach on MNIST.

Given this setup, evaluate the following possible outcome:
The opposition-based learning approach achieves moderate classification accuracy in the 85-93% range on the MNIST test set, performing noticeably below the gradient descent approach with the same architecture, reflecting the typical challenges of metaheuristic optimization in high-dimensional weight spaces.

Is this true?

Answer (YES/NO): NO